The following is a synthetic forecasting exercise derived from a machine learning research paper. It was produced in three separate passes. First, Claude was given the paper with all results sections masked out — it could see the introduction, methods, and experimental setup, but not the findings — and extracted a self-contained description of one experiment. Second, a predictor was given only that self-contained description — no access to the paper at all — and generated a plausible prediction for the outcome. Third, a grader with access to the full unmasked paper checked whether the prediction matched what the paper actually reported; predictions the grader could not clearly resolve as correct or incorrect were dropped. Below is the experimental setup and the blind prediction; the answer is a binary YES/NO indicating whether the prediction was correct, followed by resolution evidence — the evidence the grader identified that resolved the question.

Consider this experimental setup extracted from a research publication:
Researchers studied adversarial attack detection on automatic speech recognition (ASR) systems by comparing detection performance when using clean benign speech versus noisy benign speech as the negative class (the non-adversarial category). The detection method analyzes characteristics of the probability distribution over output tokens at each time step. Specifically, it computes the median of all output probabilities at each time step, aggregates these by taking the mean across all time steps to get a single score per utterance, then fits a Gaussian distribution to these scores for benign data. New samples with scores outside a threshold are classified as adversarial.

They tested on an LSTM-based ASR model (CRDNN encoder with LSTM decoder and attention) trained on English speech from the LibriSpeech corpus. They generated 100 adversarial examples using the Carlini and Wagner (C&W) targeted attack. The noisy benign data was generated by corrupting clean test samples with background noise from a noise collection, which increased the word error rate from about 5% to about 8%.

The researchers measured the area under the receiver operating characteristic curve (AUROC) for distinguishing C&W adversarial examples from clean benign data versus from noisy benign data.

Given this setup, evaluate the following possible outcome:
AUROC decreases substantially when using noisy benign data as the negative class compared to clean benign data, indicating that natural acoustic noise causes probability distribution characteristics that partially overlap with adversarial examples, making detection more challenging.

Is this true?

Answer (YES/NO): NO